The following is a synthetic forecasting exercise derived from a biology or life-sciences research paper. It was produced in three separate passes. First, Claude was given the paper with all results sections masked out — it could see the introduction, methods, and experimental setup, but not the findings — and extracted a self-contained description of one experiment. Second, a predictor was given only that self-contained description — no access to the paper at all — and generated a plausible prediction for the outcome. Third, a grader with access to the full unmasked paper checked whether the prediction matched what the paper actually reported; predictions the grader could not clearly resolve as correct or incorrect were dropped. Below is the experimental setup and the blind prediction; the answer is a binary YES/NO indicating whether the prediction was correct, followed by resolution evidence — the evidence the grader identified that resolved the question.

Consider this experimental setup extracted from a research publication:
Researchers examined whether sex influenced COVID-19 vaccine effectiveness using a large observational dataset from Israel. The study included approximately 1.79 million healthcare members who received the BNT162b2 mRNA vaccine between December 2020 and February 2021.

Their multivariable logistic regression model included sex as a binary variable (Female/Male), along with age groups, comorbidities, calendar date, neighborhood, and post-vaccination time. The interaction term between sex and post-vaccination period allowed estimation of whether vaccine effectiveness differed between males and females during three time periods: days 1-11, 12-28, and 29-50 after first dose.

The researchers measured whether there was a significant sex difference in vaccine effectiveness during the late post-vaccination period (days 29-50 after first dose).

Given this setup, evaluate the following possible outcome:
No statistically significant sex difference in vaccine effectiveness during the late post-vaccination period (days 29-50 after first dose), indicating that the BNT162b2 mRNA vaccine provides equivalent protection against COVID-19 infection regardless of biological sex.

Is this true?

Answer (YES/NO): YES